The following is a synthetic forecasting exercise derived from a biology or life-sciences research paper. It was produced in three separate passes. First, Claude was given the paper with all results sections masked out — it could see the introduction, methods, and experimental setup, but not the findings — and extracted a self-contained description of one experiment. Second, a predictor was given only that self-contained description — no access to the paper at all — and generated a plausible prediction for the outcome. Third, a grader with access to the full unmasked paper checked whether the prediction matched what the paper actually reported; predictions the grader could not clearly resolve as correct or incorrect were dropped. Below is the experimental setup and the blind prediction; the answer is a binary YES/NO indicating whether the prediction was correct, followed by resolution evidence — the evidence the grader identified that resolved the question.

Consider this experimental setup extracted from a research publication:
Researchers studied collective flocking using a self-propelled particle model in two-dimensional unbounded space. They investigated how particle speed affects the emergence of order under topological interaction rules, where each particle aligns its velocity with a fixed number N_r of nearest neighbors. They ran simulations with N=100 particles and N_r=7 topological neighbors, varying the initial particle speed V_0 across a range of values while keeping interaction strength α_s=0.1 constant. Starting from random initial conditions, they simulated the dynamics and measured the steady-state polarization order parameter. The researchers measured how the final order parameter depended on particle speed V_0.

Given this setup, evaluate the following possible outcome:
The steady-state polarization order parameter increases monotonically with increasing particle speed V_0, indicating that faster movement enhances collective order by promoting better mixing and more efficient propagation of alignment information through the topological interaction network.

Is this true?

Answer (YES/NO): NO